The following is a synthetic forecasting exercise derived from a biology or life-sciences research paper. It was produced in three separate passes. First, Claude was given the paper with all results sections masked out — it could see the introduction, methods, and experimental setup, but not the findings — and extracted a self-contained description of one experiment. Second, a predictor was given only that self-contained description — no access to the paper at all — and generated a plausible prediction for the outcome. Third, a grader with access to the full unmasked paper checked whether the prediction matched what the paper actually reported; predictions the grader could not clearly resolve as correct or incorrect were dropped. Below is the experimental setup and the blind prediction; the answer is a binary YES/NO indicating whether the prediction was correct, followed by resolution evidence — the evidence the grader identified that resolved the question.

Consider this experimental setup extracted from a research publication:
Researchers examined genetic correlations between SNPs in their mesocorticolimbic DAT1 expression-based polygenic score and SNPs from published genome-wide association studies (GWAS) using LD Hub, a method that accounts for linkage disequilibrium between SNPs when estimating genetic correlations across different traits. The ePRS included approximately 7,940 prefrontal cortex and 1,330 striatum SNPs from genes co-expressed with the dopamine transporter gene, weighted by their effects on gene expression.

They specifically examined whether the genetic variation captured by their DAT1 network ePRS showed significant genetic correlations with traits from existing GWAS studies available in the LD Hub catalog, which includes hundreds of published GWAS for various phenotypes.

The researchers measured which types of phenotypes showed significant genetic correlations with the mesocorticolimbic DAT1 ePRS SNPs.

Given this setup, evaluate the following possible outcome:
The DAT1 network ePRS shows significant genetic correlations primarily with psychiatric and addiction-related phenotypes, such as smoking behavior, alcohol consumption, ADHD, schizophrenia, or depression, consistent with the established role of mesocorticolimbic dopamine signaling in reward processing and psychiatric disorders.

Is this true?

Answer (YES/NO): NO